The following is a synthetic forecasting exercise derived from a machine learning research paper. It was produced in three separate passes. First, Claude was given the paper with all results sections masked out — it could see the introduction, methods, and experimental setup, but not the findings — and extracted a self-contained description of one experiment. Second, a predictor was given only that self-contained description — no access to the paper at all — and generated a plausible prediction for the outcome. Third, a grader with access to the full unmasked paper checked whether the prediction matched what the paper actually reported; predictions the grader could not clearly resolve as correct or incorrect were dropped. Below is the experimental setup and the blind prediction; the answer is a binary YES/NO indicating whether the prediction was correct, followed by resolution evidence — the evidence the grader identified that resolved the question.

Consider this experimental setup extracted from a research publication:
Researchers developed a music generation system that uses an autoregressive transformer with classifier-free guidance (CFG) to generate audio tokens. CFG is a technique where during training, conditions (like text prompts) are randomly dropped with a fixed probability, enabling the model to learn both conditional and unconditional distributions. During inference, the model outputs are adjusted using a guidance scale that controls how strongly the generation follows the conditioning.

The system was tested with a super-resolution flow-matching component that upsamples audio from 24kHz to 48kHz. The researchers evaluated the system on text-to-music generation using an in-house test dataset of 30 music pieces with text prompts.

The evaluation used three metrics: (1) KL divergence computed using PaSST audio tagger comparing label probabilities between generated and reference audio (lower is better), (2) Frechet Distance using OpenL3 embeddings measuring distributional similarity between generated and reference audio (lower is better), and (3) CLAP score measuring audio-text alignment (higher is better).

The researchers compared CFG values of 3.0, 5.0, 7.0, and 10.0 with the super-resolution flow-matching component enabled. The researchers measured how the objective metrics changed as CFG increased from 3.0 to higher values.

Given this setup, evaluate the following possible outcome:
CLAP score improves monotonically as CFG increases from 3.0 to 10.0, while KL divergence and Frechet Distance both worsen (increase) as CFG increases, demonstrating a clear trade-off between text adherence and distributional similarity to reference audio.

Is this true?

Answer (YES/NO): NO